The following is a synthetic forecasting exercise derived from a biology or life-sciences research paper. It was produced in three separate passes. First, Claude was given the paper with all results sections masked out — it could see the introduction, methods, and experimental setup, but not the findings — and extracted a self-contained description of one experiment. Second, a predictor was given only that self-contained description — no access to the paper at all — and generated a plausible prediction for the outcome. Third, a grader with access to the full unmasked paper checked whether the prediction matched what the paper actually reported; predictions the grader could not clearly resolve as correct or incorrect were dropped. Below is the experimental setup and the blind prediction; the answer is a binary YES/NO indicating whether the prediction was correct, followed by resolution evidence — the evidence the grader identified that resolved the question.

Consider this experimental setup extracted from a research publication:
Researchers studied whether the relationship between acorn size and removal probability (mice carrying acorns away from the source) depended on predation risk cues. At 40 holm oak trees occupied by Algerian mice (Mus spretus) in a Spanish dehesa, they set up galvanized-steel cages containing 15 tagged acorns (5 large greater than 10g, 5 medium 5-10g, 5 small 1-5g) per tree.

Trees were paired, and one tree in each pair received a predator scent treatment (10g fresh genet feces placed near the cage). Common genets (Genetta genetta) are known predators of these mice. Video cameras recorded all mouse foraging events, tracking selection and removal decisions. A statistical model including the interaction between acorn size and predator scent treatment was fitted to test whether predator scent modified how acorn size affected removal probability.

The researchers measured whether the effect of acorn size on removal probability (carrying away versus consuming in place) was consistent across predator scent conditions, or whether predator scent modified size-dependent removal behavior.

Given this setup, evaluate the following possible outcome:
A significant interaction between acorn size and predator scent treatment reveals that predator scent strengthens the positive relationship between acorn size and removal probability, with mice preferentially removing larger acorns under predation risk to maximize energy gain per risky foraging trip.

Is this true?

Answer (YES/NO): NO